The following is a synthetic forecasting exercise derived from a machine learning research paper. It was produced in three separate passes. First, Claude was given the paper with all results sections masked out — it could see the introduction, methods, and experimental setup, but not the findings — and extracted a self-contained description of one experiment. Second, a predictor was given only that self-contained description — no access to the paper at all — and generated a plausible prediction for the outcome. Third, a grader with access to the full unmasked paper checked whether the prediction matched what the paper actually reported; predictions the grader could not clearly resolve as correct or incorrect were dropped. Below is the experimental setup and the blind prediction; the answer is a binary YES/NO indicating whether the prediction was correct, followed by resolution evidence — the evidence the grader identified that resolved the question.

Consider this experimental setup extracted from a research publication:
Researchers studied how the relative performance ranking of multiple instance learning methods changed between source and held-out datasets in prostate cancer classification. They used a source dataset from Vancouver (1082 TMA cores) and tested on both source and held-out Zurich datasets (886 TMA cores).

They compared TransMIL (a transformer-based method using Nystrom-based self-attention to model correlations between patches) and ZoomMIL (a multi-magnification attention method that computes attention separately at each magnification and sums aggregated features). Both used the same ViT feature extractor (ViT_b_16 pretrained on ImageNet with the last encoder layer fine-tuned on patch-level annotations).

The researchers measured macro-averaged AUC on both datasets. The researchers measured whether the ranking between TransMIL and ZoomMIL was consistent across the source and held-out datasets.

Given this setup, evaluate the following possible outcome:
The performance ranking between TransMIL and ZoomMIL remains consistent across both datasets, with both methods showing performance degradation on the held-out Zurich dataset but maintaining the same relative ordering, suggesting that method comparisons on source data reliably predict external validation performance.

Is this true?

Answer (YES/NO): NO